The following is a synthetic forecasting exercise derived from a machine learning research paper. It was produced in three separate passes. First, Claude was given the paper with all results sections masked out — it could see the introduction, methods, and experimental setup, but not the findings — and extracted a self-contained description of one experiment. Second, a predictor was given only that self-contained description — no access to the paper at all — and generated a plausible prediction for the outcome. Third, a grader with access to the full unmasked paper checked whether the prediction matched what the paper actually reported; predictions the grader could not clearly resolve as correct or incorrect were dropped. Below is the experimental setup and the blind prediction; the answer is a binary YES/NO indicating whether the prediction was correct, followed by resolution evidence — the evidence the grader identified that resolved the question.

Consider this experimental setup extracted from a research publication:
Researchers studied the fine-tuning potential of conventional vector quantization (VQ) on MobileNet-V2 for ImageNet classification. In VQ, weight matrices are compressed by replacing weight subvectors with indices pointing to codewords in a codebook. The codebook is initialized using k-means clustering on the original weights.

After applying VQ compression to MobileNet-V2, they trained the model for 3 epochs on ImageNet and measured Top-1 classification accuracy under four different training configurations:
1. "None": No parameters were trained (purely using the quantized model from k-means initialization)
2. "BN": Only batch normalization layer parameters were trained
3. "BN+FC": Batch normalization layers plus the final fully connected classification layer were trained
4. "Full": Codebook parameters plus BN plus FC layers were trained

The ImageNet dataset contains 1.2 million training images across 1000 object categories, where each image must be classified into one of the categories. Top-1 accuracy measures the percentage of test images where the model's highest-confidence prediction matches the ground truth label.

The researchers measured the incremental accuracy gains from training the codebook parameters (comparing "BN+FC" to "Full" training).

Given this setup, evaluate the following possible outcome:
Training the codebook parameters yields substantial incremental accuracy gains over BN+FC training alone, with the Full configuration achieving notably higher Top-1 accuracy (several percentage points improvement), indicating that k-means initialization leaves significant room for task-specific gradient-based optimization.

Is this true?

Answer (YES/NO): NO